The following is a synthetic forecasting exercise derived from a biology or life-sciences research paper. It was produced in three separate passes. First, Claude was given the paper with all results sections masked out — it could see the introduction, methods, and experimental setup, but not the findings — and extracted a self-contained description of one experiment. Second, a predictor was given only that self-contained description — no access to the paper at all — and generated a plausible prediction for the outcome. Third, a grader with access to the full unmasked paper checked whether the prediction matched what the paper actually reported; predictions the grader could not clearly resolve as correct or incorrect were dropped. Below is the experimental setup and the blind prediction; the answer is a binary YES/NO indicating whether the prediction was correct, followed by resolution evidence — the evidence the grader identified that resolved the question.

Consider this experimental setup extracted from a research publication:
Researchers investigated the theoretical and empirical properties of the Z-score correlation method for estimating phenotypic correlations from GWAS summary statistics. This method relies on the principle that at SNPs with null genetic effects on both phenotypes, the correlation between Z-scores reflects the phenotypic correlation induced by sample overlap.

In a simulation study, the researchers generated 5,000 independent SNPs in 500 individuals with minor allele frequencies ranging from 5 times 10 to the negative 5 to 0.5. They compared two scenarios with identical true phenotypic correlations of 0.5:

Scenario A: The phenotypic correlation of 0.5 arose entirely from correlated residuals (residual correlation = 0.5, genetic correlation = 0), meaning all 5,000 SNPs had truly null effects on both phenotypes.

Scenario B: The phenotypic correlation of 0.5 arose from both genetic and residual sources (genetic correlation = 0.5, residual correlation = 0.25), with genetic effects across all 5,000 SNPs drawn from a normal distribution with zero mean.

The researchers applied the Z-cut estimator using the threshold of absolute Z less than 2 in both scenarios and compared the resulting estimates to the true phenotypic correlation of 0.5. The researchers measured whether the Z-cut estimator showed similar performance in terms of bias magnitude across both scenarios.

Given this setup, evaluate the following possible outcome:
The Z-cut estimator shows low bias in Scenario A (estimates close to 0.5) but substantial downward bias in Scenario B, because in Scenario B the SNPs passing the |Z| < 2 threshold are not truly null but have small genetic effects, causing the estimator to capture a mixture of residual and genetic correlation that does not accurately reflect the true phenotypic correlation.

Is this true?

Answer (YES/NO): NO